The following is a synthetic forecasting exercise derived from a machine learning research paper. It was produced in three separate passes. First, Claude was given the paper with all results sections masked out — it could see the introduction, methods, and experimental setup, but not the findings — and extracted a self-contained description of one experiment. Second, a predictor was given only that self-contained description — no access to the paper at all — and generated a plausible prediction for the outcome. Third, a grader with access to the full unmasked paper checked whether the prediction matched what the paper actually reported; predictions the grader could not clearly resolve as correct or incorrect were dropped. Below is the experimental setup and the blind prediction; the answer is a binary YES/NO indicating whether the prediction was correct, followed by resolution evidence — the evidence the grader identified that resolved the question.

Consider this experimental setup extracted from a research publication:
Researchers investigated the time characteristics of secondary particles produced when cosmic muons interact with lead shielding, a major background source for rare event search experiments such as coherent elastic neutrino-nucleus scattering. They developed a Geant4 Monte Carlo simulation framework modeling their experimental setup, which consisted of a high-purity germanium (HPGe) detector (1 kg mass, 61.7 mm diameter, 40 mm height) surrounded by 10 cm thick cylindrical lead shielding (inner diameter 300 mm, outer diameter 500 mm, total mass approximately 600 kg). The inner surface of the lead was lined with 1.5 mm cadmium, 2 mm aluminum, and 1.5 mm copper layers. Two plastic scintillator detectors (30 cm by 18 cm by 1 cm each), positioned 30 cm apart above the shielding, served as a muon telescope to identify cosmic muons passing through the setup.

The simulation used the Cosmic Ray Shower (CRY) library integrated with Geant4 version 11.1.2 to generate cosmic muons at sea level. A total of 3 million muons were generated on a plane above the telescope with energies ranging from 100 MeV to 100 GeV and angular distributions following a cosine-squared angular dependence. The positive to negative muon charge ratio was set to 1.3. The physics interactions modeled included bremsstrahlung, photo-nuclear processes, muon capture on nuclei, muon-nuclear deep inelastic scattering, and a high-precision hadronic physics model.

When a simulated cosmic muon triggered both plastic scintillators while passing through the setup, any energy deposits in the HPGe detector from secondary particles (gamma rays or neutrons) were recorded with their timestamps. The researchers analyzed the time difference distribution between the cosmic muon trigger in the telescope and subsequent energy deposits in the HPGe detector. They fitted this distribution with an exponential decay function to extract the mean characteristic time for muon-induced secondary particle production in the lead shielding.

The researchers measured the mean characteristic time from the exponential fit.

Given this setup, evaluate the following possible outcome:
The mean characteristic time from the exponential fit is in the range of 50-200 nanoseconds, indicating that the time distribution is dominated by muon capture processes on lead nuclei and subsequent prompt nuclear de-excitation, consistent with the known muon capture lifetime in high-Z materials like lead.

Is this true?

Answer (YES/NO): NO